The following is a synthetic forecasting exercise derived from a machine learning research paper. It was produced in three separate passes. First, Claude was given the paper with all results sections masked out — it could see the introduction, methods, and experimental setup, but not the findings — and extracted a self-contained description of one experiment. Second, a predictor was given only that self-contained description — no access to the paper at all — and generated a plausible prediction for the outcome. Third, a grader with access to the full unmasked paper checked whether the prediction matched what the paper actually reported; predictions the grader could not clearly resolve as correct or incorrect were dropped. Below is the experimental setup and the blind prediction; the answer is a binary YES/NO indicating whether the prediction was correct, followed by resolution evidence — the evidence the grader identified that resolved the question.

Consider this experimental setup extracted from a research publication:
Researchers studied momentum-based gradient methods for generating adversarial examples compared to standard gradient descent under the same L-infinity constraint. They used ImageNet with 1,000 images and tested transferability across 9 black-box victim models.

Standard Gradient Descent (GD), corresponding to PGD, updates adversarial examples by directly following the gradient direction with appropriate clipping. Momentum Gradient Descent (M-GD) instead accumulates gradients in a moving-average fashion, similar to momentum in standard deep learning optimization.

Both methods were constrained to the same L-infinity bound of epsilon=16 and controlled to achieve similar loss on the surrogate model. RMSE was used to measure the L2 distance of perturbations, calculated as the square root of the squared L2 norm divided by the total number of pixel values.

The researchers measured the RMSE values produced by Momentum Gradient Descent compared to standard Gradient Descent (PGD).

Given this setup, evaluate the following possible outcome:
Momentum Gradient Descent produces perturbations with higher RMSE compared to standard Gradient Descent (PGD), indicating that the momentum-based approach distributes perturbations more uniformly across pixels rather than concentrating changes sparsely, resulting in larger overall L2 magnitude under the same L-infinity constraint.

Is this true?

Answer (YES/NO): NO